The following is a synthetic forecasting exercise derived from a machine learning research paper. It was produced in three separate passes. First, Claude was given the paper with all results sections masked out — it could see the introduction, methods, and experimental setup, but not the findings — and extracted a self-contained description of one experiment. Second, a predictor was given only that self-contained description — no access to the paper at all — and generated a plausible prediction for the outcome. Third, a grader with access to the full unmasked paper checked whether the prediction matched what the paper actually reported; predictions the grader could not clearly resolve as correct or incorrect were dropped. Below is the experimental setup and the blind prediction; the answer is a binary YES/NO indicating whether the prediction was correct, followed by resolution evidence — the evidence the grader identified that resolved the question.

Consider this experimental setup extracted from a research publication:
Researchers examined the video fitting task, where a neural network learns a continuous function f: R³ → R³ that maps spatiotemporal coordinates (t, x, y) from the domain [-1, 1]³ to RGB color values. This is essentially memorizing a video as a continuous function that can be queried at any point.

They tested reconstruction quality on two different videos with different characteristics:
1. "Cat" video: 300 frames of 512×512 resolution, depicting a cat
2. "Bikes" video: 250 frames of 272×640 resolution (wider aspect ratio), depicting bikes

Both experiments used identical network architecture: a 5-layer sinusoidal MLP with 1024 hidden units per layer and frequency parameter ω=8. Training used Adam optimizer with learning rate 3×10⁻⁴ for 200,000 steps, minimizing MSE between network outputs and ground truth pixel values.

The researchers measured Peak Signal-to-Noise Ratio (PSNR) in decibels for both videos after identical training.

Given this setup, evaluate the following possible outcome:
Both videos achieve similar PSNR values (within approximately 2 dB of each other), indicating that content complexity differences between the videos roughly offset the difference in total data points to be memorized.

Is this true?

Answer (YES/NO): NO